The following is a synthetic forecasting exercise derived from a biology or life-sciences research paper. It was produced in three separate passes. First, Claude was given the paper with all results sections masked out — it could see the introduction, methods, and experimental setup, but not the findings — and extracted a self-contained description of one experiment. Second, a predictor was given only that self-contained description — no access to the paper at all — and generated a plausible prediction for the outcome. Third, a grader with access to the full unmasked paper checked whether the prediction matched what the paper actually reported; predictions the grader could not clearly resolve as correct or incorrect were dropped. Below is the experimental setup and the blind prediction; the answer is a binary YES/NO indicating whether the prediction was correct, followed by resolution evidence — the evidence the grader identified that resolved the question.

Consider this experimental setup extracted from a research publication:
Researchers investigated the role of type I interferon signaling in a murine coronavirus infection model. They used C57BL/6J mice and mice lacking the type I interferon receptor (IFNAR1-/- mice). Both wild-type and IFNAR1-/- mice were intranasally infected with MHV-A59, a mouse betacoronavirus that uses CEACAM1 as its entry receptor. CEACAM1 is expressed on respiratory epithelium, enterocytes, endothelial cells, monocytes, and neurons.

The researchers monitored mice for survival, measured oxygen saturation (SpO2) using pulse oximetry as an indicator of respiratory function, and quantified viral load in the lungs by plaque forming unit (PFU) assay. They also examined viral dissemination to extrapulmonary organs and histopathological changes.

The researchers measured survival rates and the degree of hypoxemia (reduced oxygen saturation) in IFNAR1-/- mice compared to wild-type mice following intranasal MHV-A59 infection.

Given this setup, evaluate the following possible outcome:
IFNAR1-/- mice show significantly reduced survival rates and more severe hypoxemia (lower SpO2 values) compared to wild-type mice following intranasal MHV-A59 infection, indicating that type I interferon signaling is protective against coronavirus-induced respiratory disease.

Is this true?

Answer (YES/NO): NO